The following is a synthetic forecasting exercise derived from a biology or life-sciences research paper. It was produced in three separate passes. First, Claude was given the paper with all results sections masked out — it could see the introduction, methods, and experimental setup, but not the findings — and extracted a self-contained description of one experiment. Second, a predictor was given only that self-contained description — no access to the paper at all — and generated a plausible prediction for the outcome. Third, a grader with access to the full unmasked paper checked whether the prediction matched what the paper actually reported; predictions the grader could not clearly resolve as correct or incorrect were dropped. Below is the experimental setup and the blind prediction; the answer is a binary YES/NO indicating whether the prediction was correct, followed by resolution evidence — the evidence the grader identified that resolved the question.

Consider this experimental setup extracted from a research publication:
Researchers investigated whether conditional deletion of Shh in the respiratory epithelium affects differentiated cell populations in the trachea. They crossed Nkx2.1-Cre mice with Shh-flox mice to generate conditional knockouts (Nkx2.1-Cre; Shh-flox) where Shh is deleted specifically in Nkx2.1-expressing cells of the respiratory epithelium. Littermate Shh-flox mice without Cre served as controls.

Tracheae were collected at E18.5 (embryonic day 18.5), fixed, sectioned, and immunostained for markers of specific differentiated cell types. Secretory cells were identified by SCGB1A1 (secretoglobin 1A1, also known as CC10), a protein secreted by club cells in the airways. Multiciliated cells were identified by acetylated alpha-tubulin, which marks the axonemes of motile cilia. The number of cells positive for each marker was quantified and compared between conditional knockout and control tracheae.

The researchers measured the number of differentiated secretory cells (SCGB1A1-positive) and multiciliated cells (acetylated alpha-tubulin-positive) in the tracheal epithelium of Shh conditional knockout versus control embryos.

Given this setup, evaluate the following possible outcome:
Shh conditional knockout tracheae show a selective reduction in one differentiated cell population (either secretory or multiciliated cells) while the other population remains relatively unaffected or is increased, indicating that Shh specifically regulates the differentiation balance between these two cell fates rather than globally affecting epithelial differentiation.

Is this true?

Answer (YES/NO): NO